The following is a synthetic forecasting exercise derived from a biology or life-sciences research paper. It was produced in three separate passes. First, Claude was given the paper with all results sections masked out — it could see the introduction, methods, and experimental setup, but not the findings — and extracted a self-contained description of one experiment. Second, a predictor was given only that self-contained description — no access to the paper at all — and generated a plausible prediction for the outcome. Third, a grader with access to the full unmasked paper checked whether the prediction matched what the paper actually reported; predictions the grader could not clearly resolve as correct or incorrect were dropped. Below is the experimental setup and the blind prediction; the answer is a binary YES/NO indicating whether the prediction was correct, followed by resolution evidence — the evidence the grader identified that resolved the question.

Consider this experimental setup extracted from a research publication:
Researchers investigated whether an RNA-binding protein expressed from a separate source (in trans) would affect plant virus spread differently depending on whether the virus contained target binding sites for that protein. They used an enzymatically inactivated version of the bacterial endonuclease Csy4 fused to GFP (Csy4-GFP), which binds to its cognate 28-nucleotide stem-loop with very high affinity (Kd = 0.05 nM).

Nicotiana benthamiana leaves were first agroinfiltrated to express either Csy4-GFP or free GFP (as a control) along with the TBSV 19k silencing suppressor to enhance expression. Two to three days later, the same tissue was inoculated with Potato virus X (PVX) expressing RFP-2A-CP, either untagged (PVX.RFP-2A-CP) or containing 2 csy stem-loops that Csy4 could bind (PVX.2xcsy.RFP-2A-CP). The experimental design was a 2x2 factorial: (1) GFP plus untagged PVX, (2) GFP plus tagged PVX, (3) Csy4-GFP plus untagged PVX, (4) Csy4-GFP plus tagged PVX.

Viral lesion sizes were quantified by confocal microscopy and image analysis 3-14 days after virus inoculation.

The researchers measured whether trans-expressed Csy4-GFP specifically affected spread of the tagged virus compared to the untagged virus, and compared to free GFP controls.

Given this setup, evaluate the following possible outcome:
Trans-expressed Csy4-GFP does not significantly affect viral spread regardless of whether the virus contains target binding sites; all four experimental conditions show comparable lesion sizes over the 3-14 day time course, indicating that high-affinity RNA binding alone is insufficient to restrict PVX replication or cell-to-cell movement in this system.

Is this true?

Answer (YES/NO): NO